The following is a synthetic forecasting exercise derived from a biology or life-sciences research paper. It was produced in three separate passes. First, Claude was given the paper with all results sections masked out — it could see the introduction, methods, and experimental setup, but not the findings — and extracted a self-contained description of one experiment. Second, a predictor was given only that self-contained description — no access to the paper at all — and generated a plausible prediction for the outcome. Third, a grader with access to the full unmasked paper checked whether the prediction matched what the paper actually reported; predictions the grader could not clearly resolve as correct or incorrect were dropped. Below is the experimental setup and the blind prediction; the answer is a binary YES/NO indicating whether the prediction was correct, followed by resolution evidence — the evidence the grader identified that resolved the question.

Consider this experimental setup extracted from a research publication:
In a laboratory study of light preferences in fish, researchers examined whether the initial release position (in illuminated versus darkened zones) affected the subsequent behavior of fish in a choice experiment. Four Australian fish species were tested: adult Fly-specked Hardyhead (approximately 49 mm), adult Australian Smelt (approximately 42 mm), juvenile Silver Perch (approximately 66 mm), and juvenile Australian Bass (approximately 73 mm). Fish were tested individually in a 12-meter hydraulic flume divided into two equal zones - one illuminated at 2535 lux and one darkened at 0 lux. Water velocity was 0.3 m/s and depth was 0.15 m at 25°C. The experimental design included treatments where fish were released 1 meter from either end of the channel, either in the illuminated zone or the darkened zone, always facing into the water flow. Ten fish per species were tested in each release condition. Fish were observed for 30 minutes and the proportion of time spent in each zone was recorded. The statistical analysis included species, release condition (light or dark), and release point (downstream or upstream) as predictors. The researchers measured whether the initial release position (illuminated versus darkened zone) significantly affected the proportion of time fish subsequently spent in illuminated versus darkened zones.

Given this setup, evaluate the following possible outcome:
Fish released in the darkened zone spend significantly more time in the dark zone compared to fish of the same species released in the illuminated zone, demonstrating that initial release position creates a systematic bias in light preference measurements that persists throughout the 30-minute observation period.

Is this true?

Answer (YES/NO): NO